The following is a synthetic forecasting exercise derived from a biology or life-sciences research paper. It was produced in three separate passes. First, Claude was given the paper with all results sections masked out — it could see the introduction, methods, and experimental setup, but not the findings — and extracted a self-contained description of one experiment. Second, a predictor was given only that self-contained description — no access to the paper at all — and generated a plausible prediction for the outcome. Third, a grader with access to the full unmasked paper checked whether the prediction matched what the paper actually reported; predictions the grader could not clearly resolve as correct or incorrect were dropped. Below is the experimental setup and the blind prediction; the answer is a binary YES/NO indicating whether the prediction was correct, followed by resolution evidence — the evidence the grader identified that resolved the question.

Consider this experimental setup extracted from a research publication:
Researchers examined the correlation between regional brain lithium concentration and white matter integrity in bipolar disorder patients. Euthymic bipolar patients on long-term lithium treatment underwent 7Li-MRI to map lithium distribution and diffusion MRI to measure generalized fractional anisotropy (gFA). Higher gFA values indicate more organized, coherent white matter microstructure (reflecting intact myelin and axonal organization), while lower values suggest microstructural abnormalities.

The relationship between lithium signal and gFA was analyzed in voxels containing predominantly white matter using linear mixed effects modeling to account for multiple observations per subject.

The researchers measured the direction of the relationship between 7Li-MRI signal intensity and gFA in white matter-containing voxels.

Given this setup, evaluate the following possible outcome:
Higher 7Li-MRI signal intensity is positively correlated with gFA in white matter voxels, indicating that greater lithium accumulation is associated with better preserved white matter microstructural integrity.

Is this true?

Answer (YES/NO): YES